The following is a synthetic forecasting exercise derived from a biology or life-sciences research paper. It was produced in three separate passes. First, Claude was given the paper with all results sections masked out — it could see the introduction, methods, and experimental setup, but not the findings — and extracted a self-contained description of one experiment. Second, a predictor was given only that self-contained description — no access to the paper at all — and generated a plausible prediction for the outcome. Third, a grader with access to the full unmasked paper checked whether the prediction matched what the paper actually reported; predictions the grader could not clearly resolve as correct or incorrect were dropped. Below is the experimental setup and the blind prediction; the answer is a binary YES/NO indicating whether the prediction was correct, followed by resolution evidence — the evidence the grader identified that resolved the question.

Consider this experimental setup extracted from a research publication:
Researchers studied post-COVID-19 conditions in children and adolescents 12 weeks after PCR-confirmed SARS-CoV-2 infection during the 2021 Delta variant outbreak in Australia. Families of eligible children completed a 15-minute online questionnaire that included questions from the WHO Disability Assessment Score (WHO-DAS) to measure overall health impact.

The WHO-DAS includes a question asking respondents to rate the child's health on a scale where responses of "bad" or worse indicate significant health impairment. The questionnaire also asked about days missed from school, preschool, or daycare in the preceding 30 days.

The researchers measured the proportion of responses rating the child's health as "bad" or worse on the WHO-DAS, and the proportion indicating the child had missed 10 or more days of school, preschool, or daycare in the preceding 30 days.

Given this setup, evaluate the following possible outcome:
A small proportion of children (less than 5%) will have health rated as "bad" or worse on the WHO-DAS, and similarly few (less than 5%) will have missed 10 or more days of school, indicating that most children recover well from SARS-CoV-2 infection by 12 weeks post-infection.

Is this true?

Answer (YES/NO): YES